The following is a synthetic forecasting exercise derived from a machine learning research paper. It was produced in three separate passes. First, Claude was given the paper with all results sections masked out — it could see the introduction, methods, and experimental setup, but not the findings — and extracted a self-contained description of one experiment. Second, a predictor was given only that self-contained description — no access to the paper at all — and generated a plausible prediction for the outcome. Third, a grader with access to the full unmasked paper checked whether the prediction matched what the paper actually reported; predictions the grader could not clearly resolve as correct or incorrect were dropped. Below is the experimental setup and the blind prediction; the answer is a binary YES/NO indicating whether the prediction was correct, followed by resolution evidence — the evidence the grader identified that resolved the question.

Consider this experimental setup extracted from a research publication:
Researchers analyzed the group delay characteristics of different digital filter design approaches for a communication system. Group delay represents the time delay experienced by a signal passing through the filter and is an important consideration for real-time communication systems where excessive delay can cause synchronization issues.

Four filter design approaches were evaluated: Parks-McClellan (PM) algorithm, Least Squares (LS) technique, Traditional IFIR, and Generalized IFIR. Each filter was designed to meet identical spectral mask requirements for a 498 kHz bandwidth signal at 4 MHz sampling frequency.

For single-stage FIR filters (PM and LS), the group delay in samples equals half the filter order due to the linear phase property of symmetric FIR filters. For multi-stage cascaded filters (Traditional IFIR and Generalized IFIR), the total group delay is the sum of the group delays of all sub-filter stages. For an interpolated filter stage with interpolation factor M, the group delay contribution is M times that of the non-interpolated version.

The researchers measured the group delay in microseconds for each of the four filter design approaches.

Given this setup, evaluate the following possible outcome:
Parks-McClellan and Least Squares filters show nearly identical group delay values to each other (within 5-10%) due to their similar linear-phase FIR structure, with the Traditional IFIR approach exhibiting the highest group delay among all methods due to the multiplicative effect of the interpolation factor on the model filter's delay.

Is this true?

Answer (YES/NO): NO